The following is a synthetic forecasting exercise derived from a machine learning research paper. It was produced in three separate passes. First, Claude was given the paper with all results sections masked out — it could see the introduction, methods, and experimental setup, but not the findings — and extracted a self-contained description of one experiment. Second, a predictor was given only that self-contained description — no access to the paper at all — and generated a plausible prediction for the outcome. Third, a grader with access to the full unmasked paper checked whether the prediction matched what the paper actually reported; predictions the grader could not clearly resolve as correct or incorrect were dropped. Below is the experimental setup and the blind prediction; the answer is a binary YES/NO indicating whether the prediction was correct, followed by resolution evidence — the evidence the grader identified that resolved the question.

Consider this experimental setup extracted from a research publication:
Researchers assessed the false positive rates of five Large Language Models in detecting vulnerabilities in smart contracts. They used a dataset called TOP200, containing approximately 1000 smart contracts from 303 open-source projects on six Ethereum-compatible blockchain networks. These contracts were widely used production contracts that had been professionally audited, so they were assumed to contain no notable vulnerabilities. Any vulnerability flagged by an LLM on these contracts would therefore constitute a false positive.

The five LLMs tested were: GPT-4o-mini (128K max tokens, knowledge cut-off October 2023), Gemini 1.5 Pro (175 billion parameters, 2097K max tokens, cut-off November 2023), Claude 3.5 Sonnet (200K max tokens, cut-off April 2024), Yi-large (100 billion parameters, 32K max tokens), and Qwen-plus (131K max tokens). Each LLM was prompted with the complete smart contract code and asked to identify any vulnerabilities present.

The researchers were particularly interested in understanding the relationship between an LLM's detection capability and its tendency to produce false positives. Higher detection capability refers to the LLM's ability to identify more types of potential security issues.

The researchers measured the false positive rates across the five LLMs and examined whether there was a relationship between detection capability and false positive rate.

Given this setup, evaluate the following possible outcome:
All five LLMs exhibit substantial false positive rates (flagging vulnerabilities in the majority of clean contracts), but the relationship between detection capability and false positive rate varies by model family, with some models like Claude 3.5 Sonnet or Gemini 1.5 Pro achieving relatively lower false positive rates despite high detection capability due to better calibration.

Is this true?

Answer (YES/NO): NO